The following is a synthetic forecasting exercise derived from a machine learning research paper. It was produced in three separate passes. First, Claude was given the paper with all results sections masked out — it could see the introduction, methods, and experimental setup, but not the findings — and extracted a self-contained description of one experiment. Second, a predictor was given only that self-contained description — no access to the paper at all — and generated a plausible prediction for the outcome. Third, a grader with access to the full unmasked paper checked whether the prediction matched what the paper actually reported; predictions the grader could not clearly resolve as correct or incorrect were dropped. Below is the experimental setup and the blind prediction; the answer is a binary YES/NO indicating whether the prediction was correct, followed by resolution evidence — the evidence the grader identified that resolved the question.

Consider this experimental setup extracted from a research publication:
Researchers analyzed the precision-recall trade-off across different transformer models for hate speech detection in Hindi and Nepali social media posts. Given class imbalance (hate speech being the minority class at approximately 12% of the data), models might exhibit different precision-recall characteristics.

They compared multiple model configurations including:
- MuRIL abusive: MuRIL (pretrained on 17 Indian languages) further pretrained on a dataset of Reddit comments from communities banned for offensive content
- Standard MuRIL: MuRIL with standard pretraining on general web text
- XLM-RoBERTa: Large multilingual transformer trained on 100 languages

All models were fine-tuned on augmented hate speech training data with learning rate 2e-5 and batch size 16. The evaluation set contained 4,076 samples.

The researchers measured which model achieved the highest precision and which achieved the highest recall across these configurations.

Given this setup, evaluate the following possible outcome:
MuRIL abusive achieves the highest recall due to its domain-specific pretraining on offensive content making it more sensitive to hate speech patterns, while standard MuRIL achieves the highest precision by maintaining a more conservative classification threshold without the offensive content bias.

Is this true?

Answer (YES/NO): NO